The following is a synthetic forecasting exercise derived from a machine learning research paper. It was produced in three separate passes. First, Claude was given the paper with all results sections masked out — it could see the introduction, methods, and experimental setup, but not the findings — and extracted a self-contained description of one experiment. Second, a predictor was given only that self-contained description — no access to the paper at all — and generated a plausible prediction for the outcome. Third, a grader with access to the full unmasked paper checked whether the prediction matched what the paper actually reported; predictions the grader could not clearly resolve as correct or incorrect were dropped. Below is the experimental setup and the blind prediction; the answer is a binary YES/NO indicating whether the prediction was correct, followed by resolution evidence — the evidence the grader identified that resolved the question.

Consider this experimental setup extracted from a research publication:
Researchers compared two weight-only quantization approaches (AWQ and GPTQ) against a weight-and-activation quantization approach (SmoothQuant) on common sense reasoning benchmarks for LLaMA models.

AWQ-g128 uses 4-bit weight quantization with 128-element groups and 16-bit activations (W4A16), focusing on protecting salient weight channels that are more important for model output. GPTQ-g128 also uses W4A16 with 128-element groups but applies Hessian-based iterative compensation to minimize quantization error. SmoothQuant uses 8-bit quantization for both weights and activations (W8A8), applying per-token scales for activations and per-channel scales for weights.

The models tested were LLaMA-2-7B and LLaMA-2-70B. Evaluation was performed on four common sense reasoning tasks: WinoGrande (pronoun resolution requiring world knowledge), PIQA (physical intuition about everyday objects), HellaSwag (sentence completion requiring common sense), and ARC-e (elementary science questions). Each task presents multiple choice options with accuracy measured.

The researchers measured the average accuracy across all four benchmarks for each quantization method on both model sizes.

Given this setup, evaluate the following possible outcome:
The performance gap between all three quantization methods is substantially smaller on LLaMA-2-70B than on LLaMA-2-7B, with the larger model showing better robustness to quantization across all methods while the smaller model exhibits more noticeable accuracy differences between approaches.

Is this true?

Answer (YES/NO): YES